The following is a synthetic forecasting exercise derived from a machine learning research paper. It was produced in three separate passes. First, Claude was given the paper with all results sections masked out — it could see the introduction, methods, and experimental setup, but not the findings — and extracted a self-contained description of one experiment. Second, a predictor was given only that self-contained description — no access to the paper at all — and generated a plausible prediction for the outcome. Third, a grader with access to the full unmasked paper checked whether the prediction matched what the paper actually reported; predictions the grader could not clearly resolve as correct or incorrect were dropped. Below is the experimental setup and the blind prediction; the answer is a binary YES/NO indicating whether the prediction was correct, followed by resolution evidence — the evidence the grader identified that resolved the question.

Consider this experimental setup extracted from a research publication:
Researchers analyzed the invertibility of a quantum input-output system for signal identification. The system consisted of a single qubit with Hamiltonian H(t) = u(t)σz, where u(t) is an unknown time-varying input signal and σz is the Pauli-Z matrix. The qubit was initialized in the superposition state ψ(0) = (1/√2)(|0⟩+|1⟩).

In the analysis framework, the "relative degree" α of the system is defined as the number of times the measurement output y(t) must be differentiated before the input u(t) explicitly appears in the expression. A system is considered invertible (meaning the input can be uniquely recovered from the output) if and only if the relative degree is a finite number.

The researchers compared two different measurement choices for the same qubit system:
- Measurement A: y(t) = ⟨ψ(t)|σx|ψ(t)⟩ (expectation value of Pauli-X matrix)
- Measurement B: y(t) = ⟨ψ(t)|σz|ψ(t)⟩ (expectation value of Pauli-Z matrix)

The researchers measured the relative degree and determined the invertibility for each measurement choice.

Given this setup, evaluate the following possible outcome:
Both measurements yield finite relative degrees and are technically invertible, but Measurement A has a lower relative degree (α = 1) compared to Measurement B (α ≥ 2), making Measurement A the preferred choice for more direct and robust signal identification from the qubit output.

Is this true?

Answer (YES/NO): NO